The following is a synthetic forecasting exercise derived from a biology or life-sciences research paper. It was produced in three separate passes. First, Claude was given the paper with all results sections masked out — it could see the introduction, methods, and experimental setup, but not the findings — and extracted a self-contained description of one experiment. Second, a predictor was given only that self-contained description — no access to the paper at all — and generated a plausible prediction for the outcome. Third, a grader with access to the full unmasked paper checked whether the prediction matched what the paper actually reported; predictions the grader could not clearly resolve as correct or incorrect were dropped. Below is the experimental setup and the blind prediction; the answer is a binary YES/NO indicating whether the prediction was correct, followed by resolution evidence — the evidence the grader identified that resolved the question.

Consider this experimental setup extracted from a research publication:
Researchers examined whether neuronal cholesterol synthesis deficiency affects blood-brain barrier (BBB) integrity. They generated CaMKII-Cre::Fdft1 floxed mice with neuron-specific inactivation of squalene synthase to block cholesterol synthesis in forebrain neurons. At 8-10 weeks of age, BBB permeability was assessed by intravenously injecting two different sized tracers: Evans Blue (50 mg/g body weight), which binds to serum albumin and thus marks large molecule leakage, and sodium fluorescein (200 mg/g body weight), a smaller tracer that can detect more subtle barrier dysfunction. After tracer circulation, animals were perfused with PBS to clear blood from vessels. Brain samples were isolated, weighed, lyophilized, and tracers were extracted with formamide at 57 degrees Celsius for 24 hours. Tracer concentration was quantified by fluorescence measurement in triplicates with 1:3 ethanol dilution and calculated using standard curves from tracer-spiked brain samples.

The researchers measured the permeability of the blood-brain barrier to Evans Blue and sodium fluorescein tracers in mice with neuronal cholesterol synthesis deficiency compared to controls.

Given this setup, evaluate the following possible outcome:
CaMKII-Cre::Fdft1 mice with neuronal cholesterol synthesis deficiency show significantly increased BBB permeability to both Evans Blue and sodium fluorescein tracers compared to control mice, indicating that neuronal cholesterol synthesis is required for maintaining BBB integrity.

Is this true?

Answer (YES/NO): NO